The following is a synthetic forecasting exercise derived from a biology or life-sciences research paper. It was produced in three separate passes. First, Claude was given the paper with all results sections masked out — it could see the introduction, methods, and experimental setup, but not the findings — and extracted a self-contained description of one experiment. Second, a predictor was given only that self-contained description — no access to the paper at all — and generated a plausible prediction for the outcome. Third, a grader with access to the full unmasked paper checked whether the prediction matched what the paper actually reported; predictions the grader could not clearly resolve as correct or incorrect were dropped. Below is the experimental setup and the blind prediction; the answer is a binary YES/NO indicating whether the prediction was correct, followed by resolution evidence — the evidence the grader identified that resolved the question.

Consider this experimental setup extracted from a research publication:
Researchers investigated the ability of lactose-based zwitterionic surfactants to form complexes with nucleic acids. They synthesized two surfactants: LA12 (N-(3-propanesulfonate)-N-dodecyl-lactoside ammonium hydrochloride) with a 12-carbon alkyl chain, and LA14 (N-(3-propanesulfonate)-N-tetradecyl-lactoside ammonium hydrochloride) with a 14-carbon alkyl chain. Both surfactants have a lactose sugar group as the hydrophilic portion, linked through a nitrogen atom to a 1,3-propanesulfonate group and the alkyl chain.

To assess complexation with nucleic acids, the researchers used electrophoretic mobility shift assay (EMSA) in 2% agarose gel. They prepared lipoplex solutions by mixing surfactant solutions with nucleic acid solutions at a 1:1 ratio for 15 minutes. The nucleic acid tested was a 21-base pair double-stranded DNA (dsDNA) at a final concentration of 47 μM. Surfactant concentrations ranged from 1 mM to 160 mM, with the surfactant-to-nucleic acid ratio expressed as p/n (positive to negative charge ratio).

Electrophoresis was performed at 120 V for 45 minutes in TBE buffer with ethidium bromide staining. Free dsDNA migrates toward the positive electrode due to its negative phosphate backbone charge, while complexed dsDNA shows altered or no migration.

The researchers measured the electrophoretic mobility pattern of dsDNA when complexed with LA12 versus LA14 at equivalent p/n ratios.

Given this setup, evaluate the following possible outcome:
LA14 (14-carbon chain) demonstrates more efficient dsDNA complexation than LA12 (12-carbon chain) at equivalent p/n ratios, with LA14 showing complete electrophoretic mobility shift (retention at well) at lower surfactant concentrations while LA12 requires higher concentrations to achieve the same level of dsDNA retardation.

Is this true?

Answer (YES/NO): NO